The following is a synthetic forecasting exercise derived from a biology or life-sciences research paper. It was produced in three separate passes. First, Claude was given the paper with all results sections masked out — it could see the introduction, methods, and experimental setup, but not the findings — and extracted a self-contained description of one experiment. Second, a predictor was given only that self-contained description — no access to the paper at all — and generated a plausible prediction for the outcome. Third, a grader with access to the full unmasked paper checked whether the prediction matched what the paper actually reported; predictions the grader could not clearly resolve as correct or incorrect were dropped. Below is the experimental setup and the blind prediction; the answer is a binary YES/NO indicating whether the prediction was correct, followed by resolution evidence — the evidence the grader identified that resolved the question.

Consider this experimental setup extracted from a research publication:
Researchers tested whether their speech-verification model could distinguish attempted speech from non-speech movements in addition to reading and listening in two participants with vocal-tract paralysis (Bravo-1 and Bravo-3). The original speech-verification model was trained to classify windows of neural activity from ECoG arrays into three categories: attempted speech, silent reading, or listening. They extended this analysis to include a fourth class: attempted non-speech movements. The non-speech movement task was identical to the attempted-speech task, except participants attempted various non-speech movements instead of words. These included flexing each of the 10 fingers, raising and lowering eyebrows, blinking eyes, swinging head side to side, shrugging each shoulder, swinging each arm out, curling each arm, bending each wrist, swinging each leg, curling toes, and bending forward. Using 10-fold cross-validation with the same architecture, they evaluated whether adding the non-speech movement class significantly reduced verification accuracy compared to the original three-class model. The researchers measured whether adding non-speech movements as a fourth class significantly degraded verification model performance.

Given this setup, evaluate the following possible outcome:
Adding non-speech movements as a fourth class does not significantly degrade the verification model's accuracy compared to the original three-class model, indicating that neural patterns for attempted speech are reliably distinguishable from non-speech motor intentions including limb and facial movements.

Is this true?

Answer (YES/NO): NO